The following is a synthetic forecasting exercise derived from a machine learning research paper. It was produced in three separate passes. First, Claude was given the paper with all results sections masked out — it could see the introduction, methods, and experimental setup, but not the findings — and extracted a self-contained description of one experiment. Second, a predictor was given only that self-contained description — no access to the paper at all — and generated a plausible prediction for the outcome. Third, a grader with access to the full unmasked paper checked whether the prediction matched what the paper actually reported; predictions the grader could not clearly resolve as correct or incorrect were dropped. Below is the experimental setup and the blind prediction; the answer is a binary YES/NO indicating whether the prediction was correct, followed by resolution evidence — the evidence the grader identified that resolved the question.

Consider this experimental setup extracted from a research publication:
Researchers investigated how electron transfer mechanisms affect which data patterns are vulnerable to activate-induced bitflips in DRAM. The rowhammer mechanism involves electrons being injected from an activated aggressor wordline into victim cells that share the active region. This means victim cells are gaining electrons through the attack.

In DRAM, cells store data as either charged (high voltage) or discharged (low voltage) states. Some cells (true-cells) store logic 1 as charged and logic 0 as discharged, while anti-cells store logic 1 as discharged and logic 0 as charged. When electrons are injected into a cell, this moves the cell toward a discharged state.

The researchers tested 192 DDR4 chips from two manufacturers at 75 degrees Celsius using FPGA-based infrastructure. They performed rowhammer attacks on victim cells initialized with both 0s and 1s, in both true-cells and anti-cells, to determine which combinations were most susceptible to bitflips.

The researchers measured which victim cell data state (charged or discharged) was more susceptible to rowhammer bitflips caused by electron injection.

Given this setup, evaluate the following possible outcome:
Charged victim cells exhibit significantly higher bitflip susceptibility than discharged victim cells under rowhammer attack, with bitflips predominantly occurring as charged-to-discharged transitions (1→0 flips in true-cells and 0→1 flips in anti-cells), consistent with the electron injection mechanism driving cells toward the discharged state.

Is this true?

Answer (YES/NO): NO